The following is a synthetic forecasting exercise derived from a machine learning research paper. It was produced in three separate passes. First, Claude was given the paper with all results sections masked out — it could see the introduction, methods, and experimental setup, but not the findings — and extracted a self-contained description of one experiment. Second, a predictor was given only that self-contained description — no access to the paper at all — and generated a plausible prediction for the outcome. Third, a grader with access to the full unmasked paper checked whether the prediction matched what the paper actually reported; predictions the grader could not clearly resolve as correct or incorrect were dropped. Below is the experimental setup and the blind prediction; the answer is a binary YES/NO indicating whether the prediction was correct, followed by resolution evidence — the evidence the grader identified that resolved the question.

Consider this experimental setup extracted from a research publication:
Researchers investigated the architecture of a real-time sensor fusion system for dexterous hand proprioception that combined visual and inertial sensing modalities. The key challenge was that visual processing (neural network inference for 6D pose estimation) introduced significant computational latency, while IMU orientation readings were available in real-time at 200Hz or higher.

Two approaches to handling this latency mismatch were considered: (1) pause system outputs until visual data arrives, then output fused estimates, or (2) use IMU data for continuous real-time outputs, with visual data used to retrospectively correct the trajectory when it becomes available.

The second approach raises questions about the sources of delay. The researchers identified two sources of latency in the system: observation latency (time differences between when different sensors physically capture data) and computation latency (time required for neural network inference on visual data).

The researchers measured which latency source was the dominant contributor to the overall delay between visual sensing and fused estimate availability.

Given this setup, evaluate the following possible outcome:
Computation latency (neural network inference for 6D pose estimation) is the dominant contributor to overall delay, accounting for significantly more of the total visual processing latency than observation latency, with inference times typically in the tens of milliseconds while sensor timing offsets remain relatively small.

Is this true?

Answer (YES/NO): YES